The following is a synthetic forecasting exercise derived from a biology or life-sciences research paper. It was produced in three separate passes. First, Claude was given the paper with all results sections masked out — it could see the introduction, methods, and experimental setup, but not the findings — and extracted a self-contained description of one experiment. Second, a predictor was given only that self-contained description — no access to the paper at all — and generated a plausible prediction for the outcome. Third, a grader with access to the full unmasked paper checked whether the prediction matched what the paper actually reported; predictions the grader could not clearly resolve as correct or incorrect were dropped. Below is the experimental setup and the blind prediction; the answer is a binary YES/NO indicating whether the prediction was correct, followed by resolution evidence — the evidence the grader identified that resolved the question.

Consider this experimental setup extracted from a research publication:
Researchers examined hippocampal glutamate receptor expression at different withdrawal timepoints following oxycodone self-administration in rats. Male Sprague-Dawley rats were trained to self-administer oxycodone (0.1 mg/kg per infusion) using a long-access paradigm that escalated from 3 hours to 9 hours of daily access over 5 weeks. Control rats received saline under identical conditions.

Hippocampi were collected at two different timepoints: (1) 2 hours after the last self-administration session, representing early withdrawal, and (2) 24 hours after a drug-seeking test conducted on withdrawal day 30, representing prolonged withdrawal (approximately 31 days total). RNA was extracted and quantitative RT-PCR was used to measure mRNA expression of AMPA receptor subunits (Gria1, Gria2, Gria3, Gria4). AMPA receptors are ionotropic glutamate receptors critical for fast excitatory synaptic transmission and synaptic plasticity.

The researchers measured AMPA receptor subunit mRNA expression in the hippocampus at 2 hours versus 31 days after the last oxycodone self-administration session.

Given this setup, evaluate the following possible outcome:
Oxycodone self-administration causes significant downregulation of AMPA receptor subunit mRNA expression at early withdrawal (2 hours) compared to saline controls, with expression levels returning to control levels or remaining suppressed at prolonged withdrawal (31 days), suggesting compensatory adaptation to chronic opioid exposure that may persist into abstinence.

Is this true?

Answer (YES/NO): NO